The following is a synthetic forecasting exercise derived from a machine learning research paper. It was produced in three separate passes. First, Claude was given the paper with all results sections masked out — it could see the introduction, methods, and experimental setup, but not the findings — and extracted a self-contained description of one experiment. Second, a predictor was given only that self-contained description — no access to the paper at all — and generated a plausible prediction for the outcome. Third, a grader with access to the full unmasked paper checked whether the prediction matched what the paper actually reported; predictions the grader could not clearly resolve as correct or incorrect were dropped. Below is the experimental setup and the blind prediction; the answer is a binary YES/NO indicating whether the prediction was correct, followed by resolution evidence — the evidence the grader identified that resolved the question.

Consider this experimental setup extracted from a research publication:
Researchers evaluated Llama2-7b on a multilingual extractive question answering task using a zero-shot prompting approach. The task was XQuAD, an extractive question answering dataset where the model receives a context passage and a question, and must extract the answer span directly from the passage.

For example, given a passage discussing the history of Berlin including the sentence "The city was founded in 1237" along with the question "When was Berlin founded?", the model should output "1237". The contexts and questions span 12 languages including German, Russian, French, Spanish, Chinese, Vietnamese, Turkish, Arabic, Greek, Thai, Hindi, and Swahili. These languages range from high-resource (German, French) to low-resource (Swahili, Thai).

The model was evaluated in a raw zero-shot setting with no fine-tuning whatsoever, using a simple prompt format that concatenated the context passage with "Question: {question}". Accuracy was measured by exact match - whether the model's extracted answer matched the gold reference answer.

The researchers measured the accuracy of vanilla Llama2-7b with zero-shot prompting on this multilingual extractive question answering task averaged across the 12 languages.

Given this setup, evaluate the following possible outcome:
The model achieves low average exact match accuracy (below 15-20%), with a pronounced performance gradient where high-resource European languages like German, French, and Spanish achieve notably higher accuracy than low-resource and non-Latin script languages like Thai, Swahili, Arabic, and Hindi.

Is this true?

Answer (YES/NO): NO